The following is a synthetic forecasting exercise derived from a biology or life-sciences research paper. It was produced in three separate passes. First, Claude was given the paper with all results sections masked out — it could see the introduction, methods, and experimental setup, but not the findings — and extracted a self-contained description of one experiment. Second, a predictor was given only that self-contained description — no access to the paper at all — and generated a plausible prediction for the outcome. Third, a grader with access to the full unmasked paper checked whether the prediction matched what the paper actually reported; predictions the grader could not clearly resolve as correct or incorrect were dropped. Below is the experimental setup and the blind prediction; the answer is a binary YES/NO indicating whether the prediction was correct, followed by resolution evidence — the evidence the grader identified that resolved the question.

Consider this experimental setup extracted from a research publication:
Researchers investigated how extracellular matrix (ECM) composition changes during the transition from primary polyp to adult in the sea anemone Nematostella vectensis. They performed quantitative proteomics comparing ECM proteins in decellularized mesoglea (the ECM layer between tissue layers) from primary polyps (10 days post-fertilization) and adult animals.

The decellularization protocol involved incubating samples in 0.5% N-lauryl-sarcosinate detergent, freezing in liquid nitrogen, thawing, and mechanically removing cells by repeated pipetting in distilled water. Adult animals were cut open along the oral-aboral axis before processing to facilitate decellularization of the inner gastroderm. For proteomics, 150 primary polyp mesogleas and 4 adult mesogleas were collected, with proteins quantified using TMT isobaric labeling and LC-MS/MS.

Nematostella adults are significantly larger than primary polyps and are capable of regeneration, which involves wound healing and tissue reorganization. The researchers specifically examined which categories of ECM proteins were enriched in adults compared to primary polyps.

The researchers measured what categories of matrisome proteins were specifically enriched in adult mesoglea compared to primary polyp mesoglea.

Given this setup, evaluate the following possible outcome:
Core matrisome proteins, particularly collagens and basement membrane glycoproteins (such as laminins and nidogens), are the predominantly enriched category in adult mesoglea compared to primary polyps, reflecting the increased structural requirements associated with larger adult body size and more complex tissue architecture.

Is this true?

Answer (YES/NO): NO